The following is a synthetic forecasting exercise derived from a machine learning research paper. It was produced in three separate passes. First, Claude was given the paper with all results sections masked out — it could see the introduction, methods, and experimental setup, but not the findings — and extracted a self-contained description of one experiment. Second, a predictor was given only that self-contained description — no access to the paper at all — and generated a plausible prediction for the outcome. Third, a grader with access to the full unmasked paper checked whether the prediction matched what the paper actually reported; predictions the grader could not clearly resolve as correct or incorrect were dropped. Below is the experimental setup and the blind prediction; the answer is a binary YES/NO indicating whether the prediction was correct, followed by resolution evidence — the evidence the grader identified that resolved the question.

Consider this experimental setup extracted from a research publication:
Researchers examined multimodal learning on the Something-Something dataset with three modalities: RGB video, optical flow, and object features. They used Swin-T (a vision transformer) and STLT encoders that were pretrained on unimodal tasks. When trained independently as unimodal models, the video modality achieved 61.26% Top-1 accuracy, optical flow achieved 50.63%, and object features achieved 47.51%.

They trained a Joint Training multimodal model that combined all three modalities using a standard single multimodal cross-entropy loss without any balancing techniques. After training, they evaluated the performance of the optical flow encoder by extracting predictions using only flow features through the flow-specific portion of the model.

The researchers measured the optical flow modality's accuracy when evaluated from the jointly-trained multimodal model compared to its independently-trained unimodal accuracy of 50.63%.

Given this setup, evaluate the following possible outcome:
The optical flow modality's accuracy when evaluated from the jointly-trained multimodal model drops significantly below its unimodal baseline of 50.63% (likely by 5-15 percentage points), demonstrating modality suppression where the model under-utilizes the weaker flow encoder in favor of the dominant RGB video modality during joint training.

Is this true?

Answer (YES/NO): NO